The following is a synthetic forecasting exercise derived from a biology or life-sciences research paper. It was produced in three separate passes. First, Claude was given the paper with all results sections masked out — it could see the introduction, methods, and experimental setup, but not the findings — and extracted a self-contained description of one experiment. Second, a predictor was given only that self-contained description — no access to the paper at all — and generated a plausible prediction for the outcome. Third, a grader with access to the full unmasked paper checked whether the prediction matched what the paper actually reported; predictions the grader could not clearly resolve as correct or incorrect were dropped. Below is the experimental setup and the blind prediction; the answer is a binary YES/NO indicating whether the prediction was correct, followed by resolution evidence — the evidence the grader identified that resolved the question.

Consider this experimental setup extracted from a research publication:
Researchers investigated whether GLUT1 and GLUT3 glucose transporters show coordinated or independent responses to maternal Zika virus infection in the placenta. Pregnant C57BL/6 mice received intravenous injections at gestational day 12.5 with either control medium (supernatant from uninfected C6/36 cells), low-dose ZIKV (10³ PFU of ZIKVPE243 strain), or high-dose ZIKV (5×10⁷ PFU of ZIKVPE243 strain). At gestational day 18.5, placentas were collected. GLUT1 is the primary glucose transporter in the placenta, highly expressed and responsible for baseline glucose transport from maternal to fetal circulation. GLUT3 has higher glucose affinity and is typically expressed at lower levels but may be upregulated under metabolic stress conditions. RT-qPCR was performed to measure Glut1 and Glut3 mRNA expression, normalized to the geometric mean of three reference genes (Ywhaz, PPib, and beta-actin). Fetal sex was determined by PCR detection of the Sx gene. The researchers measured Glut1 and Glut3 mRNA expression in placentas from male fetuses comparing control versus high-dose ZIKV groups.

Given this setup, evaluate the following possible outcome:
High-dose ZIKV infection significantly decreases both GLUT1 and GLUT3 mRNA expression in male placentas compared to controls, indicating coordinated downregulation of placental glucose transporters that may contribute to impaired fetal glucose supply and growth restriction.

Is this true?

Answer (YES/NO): NO